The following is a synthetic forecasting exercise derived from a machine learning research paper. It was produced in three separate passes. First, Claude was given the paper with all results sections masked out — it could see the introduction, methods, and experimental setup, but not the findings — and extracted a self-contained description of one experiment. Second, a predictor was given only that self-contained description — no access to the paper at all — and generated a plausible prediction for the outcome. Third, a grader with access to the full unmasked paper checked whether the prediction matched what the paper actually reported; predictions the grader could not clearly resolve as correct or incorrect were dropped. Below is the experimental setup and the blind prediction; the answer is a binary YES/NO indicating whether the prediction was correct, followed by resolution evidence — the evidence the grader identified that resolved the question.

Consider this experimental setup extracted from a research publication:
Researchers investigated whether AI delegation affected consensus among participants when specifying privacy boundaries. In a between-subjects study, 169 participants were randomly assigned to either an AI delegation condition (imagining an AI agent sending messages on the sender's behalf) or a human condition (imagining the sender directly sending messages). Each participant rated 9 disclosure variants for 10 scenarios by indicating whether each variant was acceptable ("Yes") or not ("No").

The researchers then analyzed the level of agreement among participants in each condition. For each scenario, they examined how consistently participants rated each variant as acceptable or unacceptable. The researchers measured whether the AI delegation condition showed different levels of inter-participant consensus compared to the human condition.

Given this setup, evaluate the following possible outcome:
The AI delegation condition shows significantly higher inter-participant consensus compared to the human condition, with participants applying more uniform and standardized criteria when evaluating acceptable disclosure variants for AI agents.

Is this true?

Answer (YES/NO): NO